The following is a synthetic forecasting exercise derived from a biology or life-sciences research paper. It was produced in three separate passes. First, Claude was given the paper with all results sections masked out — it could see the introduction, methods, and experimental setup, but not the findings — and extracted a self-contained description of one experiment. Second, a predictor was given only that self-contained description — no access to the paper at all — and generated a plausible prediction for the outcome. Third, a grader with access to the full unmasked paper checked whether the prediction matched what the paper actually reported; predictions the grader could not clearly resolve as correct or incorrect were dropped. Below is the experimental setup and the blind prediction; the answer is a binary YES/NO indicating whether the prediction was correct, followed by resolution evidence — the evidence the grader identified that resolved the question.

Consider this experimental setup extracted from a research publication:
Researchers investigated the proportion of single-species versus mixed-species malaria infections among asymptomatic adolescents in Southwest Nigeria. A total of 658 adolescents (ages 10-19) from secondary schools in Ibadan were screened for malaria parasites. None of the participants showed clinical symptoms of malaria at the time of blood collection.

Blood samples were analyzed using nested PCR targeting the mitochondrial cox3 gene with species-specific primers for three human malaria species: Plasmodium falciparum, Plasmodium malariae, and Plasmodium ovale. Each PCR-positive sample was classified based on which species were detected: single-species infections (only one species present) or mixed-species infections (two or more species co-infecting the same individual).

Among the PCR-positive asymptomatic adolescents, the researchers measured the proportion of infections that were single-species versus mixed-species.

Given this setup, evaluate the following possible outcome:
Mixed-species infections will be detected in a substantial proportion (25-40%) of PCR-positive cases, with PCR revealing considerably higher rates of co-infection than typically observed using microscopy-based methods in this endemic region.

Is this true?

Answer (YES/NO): NO